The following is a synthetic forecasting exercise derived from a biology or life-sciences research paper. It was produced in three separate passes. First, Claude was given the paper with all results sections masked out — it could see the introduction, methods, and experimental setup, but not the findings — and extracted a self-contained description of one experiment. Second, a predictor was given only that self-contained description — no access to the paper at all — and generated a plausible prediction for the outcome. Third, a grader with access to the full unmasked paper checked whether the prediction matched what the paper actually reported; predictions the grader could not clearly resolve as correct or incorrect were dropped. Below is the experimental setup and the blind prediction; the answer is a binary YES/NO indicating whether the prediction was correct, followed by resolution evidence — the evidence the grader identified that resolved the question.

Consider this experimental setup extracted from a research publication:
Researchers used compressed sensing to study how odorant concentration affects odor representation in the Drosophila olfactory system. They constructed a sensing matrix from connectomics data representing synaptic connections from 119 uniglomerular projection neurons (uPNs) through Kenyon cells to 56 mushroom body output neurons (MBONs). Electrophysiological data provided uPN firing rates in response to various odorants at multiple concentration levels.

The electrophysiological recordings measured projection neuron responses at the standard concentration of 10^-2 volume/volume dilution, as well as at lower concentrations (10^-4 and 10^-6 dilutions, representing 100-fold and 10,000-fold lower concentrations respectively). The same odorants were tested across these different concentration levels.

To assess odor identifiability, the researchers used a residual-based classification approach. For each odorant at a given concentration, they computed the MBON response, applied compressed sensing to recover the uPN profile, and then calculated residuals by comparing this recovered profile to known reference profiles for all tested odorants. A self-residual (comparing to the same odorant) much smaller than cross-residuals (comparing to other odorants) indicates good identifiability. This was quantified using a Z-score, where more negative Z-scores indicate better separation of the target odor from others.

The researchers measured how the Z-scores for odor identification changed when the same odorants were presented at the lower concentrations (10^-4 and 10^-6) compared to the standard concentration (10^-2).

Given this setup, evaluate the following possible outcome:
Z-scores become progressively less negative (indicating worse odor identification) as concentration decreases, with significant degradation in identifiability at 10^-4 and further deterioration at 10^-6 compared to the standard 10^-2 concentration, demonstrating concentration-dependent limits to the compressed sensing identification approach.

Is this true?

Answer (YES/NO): NO